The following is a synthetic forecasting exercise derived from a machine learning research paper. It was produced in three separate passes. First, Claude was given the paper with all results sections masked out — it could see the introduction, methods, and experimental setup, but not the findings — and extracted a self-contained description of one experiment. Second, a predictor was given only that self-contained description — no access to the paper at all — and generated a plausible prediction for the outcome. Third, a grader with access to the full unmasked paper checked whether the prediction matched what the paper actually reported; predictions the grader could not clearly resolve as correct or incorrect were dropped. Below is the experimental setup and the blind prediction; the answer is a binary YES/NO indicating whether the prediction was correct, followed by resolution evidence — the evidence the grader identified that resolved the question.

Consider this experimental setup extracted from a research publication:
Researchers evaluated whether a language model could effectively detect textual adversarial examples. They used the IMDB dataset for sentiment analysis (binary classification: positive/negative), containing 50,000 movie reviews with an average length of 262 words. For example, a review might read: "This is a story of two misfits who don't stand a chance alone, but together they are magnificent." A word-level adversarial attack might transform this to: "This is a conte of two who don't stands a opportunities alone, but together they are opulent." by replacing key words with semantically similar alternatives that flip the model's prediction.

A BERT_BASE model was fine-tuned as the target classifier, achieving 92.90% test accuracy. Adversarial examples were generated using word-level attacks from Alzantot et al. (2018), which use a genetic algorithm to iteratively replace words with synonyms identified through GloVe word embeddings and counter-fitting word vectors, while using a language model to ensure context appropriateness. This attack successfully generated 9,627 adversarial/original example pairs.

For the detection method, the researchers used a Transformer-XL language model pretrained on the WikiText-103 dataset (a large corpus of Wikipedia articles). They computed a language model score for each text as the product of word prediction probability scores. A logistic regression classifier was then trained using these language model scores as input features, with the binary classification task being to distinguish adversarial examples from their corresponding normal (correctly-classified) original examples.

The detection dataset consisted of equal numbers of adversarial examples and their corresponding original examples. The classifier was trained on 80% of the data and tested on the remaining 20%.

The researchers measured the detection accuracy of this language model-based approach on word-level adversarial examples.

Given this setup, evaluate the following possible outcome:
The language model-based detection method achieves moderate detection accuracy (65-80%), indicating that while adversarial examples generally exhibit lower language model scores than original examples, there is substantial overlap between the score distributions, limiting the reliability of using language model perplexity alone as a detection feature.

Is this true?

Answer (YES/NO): NO